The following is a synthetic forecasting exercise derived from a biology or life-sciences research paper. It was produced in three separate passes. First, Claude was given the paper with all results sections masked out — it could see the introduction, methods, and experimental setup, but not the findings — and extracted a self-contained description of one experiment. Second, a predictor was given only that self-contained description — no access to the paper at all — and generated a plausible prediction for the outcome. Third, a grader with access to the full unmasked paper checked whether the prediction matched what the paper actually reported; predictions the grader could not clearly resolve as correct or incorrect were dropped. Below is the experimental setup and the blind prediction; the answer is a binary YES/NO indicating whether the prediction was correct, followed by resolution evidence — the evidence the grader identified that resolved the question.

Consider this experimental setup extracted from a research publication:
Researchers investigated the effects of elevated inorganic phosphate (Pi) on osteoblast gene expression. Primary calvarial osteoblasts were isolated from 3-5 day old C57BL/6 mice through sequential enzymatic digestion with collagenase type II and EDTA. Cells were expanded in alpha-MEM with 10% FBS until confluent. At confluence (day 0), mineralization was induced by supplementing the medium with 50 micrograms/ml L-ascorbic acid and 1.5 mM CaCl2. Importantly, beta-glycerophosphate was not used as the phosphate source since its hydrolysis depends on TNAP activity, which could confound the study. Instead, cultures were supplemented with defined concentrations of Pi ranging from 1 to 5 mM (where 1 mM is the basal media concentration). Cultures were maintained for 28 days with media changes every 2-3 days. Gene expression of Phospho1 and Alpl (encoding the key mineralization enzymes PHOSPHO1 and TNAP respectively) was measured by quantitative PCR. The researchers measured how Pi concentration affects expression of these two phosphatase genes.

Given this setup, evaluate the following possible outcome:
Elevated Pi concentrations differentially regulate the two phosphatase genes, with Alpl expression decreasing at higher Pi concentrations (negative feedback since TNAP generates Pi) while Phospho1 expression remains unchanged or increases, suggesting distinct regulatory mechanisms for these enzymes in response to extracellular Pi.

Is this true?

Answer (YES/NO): NO